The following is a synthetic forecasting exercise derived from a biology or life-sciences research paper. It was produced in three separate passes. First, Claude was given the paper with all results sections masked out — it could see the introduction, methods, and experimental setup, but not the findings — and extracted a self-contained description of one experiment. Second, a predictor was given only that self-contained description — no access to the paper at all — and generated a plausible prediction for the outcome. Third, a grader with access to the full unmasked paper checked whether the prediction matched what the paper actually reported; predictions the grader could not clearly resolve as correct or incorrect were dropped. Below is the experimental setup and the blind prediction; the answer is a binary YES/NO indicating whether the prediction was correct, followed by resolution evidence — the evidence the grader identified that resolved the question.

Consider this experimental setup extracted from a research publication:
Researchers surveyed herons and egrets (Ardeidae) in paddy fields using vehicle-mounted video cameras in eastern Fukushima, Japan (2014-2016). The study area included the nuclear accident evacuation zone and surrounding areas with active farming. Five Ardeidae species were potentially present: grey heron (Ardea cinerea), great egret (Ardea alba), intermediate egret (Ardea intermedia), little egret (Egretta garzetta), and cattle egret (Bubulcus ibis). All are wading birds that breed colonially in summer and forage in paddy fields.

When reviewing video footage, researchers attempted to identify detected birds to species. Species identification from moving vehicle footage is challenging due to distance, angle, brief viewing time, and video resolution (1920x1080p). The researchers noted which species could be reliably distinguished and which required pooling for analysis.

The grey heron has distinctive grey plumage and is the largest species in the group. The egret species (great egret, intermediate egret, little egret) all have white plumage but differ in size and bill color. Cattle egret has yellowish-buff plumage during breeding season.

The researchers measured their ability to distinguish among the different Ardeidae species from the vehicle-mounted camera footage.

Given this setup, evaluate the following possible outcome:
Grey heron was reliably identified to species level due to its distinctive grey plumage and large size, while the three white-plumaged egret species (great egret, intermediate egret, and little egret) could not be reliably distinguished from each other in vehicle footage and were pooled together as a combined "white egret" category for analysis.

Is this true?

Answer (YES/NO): NO